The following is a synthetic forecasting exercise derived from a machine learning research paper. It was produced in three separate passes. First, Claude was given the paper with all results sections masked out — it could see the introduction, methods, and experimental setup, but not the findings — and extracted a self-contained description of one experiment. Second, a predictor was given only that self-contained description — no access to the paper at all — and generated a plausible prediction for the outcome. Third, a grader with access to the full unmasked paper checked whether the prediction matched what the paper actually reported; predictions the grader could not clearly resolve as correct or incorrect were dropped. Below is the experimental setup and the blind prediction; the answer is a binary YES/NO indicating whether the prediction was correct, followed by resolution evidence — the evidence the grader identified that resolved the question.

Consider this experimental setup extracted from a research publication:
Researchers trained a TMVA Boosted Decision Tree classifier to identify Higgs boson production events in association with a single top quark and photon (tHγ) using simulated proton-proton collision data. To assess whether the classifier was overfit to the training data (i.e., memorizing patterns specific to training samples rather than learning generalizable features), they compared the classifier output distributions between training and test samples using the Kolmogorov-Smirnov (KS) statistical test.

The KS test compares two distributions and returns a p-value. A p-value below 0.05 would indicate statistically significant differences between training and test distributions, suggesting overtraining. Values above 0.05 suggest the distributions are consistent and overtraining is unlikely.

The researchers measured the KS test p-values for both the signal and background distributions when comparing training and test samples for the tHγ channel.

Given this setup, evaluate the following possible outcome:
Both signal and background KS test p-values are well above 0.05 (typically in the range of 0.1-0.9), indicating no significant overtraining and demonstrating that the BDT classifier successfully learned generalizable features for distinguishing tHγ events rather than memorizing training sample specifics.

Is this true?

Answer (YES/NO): NO